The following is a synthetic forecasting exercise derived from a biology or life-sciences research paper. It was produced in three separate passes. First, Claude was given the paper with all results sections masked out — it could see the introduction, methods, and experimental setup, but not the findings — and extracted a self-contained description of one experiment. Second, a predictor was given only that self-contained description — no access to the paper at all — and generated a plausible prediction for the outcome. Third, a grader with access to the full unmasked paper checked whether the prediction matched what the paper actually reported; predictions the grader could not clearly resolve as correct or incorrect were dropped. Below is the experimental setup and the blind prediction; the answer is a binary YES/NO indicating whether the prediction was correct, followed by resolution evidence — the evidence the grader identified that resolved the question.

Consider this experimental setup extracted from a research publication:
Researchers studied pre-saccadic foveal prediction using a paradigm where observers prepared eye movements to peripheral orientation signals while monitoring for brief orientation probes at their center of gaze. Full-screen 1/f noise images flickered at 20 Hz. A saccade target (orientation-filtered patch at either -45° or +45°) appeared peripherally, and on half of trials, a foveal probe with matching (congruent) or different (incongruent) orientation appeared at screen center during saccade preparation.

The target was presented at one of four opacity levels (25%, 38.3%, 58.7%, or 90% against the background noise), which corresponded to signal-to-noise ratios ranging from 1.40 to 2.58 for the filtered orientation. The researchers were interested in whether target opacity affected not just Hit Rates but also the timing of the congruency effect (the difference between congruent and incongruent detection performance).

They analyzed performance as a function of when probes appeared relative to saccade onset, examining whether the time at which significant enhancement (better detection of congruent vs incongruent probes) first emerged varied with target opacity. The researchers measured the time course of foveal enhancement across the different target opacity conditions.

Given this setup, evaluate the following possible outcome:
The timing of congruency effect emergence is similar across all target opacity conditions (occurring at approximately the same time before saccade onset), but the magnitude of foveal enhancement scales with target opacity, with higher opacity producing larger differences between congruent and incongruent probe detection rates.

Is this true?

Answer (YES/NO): NO